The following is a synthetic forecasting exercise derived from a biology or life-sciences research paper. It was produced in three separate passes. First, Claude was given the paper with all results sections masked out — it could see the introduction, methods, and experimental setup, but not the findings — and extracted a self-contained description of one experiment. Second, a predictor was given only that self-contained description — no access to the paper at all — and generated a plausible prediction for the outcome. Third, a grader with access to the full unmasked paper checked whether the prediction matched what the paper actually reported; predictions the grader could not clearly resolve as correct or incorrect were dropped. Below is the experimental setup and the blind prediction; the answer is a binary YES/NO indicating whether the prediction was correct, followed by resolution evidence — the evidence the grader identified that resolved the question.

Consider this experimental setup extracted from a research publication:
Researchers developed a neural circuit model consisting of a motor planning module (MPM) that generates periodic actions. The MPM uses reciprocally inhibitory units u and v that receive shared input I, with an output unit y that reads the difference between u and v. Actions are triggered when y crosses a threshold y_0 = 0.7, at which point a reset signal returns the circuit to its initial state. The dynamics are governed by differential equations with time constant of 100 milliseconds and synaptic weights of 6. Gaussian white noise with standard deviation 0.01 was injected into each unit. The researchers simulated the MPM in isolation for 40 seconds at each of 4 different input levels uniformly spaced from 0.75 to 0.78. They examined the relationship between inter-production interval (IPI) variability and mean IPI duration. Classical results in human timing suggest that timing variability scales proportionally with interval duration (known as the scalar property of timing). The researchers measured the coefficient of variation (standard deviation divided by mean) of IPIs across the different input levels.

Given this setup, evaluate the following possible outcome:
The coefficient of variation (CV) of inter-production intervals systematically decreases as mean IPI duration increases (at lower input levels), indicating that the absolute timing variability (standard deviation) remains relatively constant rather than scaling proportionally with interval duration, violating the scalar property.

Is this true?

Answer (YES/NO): NO